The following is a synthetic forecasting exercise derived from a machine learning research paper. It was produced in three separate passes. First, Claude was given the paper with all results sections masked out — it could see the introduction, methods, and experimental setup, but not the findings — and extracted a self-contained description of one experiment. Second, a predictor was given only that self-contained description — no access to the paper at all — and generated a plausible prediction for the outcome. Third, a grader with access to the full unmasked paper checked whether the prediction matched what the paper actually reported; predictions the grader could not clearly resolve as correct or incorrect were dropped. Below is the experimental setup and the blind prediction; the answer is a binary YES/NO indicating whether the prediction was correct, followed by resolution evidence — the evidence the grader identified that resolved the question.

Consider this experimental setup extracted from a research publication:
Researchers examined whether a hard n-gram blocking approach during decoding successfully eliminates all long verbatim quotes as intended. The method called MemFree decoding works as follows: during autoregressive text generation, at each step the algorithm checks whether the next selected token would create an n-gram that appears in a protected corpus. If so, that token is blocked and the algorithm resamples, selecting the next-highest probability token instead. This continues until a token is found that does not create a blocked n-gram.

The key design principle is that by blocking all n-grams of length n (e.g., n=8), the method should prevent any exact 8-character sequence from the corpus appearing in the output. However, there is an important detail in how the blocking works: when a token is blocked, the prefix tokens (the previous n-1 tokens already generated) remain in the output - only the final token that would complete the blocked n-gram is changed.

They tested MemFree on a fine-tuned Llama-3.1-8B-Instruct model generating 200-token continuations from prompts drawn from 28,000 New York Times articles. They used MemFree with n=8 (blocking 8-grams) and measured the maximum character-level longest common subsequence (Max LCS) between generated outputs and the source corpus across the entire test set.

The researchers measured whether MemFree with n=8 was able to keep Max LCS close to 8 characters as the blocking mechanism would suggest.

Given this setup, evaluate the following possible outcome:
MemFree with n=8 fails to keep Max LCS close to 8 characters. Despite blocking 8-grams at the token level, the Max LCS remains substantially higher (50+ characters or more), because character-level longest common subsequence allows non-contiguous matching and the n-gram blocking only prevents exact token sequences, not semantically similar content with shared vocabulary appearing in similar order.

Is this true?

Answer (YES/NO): YES